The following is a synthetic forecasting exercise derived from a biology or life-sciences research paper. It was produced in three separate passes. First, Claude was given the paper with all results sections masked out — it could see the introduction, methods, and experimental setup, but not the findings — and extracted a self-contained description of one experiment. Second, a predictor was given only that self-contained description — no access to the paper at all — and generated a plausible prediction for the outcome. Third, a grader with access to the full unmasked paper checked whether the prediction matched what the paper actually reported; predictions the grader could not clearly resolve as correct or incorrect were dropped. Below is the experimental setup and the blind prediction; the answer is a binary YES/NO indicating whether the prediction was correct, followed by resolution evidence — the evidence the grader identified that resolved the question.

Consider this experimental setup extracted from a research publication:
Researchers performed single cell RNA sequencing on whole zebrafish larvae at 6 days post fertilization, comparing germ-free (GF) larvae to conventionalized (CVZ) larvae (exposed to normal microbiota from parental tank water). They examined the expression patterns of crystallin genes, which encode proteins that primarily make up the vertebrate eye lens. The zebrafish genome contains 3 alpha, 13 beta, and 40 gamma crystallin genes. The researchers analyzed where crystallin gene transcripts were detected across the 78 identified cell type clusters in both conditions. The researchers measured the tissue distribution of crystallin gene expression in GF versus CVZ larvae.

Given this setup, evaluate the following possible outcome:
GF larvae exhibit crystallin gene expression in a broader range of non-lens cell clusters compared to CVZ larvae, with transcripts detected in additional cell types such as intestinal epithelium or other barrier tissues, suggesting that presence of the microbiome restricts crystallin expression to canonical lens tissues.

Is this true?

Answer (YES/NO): YES